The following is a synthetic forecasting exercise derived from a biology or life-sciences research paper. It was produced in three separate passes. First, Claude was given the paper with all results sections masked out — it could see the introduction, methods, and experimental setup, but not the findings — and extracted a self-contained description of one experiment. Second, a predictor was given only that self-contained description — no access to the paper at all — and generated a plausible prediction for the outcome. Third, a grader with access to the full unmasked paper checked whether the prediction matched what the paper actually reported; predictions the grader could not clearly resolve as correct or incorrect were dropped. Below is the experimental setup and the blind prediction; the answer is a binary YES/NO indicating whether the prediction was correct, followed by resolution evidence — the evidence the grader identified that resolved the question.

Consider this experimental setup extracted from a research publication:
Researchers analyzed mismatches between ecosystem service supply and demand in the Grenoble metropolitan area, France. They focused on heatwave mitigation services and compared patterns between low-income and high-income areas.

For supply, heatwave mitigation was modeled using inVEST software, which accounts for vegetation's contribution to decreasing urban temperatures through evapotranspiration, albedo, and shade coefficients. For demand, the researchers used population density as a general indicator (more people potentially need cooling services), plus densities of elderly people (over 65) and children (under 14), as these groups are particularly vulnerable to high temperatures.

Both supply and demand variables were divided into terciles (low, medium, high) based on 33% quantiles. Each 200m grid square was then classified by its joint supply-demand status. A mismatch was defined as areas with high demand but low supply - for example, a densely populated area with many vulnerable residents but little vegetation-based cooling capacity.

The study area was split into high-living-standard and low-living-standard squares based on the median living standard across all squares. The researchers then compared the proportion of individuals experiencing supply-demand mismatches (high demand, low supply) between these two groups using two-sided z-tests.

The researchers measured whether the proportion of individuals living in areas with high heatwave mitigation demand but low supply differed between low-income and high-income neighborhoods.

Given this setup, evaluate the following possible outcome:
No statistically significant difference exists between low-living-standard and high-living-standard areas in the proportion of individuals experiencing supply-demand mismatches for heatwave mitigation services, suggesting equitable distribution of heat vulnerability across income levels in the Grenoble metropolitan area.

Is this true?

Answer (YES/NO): NO